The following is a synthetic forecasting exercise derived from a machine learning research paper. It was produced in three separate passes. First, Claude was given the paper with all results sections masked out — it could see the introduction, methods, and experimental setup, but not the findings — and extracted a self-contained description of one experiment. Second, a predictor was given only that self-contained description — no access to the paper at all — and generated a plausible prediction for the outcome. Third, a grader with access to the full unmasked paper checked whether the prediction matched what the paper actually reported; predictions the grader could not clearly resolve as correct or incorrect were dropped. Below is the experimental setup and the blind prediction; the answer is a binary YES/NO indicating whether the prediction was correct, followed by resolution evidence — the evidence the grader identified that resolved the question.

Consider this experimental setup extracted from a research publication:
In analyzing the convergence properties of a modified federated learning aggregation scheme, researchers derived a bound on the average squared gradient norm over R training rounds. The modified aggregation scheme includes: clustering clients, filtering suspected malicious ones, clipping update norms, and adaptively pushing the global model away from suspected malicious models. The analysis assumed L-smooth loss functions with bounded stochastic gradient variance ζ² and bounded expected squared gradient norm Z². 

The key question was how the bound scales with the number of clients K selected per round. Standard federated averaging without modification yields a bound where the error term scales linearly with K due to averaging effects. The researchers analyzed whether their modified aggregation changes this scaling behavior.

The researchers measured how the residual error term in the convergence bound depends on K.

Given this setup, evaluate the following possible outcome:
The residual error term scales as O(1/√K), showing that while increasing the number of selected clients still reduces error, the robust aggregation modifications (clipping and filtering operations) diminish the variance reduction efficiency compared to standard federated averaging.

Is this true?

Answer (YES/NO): NO